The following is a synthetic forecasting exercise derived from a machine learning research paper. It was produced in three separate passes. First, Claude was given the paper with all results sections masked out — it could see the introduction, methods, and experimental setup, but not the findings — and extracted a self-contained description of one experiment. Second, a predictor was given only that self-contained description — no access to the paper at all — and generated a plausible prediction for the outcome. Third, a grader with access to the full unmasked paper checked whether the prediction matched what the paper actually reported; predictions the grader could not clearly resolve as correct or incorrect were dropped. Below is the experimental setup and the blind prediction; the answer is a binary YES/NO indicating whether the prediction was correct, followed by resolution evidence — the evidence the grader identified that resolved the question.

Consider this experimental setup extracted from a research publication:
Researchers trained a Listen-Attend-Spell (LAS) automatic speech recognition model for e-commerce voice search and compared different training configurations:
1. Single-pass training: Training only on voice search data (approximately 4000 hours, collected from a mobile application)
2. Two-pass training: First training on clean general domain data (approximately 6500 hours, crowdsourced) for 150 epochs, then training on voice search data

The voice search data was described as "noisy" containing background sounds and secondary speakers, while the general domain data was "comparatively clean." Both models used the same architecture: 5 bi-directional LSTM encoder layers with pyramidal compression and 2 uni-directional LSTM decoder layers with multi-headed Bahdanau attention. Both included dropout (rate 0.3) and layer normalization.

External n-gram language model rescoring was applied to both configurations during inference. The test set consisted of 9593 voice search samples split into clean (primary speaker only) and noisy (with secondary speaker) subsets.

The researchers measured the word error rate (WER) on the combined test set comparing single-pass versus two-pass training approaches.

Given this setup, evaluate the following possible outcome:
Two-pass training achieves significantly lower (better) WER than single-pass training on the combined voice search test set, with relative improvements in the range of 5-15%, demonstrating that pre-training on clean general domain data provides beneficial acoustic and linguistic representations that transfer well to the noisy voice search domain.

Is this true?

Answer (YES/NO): YES